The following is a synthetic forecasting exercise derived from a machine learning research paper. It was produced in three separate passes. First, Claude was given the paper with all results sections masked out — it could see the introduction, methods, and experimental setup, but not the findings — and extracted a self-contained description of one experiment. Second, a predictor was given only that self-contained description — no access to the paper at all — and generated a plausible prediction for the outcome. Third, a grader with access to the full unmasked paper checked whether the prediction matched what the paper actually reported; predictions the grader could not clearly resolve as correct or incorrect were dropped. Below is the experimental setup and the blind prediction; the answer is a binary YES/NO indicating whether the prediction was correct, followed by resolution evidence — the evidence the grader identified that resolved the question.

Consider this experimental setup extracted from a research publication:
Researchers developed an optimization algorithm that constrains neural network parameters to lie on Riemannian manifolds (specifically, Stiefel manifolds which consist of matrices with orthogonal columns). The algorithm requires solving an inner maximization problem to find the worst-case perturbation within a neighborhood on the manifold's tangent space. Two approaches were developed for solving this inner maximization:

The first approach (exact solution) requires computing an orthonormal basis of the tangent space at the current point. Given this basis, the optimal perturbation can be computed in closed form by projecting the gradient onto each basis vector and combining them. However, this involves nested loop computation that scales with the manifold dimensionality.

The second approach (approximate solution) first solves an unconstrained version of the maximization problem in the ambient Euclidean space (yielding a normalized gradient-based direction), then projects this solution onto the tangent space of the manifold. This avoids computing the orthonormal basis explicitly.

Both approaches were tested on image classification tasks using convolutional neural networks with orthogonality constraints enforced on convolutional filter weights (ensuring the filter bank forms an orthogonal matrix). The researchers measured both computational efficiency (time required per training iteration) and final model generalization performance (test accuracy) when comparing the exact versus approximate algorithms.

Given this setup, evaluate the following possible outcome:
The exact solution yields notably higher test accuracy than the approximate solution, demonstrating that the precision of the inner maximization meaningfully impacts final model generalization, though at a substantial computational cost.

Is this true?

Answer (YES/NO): NO